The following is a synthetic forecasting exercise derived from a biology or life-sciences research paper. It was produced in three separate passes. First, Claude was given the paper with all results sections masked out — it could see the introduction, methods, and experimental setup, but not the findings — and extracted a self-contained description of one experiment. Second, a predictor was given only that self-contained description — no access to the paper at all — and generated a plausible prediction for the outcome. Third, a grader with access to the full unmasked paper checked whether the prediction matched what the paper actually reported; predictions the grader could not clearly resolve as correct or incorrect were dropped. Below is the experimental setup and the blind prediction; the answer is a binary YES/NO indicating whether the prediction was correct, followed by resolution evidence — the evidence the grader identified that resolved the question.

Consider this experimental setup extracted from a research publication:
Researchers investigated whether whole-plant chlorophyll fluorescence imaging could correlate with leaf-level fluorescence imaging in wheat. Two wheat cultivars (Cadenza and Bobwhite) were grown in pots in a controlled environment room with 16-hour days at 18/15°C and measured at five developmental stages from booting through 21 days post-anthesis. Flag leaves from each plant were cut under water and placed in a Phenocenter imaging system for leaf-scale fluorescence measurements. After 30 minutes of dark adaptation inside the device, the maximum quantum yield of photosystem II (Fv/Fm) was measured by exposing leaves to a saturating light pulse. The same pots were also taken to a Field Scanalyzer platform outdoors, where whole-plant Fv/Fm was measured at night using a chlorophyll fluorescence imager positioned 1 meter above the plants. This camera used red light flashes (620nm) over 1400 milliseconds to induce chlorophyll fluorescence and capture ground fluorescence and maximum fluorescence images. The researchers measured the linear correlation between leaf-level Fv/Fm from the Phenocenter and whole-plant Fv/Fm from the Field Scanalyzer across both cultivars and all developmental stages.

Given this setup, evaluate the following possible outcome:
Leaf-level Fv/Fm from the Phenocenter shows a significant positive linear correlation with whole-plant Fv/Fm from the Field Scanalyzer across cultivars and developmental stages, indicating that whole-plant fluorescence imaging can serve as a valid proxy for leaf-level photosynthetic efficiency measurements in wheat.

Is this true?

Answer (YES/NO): NO